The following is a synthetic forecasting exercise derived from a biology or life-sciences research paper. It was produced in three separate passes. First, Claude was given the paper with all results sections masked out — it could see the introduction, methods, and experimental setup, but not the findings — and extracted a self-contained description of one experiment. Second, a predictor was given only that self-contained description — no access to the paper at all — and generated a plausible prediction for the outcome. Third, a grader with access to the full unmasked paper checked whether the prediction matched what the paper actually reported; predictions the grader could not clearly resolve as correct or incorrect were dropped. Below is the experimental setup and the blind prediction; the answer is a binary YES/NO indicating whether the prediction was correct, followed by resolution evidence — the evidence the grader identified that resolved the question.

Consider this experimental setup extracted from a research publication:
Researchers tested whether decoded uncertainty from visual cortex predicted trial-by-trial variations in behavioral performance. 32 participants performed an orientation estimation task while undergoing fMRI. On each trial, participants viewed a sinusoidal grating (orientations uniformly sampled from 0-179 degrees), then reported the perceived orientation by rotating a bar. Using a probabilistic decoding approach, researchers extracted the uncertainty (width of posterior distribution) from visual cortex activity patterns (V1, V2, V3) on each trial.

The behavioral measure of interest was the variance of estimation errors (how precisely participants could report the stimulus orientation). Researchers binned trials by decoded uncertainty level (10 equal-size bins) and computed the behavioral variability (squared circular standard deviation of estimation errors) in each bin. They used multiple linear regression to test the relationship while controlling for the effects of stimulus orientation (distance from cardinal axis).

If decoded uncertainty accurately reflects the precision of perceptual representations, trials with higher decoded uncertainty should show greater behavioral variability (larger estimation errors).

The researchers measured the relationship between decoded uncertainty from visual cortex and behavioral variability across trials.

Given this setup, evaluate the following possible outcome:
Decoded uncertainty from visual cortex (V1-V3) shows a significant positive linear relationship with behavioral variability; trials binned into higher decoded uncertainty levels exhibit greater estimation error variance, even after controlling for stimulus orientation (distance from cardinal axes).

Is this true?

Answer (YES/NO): YES